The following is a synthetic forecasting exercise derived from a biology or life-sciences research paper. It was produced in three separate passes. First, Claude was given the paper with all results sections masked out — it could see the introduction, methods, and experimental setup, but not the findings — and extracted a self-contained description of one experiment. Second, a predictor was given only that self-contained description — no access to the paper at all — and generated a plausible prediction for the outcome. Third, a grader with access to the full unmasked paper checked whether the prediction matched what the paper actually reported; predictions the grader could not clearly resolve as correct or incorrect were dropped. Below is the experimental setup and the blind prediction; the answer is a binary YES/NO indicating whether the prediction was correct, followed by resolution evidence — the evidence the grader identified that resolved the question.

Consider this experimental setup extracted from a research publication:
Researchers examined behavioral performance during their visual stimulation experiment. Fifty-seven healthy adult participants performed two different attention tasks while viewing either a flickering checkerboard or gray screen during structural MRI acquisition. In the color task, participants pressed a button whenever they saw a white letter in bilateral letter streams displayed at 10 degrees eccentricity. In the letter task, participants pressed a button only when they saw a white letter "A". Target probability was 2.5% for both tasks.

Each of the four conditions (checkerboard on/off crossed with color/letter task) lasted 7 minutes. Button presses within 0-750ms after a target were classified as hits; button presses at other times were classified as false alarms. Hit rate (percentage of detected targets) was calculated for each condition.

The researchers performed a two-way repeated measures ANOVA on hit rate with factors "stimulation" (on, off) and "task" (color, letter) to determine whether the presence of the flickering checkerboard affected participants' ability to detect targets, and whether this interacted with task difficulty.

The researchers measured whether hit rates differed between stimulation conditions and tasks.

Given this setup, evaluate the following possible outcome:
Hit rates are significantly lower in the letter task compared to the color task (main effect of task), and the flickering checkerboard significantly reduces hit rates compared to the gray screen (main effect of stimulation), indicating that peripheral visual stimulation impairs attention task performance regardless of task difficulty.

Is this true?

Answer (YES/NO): NO